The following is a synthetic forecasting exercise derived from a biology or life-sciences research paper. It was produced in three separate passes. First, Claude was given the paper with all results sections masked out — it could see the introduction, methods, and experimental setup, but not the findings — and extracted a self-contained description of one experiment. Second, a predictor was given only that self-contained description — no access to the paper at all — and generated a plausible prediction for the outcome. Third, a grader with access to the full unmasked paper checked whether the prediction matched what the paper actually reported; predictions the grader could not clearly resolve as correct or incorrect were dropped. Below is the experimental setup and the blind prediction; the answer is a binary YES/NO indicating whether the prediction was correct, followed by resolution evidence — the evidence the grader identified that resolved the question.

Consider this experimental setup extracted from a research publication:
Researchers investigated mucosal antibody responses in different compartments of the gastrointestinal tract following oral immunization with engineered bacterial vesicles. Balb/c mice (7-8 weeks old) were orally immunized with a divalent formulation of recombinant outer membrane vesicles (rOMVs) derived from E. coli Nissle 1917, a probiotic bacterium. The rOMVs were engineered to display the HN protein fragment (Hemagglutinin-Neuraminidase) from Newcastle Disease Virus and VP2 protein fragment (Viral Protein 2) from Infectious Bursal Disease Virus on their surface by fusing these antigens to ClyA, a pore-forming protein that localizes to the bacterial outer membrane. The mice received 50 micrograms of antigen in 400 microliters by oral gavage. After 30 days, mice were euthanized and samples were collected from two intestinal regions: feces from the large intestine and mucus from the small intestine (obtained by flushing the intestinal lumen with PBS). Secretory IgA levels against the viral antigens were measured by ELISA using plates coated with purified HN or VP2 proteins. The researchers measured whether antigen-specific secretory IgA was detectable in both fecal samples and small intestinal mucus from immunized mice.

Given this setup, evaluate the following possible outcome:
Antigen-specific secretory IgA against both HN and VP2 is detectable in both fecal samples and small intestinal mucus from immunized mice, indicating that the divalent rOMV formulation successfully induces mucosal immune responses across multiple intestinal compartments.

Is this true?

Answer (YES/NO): YES